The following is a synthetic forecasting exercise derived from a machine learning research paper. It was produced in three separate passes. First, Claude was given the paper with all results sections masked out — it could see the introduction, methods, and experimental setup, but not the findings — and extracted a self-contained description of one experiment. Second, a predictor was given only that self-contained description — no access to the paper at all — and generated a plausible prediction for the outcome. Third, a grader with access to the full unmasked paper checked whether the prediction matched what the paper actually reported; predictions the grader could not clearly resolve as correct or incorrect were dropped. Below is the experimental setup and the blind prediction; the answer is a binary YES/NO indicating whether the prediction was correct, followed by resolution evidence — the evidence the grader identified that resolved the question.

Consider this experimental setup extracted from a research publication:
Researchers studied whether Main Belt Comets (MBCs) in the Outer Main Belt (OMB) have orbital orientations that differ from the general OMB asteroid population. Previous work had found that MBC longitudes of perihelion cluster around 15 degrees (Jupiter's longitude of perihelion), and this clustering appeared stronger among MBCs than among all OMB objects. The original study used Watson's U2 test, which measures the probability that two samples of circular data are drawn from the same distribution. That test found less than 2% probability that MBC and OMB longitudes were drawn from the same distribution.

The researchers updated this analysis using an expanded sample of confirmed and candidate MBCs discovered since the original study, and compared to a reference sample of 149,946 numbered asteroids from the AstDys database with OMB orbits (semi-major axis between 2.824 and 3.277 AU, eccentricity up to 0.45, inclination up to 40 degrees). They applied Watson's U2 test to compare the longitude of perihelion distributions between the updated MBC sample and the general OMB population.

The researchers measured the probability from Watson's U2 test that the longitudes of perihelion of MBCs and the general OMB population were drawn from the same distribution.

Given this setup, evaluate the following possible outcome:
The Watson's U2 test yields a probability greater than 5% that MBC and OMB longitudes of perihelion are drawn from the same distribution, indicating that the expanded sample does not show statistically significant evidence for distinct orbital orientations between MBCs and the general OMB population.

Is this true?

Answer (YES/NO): NO